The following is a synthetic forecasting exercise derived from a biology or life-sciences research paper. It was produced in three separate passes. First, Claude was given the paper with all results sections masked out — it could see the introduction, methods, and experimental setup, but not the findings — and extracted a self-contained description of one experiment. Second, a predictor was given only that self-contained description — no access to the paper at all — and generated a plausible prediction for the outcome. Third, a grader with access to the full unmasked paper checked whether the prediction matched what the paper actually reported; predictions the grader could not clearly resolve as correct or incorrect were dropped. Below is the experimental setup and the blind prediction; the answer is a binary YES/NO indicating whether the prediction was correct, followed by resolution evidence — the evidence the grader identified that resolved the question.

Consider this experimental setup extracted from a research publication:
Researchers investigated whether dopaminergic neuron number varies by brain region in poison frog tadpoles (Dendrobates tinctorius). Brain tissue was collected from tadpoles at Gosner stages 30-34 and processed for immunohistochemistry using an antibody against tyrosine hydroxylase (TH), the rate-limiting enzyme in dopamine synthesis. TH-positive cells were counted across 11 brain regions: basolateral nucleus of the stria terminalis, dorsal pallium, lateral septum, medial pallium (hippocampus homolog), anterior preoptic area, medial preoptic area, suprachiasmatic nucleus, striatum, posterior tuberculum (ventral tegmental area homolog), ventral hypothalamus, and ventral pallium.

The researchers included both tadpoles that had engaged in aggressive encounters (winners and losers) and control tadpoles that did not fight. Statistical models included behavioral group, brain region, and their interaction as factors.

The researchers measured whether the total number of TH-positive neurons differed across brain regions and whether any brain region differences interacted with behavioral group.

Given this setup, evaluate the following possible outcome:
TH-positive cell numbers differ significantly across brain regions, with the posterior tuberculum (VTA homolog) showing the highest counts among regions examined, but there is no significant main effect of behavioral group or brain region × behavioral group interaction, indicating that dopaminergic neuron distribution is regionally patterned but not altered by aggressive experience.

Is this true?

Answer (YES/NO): NO